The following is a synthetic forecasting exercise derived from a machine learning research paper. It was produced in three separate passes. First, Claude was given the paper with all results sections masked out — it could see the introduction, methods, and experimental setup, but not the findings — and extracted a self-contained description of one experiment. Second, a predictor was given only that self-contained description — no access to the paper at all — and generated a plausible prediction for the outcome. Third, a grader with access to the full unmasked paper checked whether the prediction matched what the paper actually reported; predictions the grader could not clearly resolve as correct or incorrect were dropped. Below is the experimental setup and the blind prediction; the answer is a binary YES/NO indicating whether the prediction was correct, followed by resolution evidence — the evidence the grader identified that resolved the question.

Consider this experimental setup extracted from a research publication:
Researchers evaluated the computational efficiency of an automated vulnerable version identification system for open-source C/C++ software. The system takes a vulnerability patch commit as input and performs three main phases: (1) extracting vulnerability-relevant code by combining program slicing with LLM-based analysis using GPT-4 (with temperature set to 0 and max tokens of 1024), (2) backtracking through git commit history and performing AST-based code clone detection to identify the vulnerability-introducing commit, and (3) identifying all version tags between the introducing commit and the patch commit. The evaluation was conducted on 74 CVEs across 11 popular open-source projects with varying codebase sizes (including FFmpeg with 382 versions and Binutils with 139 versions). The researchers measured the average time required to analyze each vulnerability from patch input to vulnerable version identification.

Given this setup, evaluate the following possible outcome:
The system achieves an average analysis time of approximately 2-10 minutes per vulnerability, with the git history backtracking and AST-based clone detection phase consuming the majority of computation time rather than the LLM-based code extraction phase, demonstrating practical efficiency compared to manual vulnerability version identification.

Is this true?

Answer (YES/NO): NO